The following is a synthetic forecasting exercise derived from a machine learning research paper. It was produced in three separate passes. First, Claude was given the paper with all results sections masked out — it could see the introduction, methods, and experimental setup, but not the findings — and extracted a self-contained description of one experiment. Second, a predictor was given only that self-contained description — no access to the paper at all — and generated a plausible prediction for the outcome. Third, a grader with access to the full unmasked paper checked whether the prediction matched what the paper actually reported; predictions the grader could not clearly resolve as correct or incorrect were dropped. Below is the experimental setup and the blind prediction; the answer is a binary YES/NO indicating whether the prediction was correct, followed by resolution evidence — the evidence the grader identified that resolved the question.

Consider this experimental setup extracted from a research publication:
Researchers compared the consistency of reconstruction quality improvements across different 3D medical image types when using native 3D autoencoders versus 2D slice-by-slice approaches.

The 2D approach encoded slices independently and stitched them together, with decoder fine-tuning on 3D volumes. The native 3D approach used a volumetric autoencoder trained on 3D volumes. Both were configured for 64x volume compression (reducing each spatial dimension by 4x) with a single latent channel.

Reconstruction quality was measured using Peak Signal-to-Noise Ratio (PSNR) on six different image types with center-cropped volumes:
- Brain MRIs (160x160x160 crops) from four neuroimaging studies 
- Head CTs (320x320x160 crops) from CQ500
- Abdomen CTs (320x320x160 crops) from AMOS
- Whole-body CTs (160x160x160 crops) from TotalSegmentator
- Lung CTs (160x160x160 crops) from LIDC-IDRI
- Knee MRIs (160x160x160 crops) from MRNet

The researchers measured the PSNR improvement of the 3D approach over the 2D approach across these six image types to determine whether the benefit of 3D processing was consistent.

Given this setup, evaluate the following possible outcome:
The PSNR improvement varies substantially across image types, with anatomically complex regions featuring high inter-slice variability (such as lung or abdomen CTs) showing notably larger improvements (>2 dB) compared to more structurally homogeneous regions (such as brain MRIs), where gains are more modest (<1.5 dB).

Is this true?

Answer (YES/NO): NO